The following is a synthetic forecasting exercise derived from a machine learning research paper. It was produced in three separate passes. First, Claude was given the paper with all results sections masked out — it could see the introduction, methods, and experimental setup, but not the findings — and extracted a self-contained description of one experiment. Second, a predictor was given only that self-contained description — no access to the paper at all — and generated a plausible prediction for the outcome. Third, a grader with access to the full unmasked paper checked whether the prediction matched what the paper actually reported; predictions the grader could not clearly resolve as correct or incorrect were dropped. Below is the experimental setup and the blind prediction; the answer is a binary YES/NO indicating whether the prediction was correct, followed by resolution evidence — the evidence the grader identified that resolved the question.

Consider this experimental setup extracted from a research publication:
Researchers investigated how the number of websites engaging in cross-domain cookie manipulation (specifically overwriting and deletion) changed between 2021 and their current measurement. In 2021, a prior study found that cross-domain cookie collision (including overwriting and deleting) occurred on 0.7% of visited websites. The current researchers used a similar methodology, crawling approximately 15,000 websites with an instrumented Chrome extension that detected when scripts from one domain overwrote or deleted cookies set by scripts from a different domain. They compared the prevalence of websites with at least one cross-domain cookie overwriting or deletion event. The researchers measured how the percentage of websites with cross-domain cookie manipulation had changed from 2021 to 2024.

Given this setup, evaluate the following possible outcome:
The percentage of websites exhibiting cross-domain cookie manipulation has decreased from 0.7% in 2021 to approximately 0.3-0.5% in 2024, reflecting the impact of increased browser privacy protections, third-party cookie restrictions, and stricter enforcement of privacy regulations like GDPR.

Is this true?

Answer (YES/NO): NO